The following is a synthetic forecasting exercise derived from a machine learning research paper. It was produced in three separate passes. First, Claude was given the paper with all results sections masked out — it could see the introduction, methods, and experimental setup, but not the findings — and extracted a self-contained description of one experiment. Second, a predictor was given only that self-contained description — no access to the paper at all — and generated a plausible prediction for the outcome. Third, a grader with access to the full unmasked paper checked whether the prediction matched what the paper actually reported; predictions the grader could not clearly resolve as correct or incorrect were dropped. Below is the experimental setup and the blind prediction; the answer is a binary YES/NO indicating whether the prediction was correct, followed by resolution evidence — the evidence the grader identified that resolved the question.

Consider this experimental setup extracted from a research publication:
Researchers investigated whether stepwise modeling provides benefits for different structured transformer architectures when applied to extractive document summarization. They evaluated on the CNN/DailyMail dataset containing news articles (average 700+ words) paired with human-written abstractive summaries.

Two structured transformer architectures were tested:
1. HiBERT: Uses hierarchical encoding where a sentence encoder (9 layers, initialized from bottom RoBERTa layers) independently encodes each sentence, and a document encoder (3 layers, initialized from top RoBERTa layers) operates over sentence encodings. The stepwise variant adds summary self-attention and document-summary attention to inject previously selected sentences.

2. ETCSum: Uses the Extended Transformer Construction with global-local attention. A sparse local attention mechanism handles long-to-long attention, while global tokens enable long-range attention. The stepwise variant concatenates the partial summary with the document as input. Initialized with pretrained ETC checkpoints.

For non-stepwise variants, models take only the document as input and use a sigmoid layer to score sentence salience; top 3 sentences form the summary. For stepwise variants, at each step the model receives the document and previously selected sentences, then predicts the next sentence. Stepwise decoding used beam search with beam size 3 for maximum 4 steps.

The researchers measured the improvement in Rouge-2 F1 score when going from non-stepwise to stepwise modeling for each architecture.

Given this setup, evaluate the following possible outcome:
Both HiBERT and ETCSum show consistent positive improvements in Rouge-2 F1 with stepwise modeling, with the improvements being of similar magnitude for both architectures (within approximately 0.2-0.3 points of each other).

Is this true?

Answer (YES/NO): YES